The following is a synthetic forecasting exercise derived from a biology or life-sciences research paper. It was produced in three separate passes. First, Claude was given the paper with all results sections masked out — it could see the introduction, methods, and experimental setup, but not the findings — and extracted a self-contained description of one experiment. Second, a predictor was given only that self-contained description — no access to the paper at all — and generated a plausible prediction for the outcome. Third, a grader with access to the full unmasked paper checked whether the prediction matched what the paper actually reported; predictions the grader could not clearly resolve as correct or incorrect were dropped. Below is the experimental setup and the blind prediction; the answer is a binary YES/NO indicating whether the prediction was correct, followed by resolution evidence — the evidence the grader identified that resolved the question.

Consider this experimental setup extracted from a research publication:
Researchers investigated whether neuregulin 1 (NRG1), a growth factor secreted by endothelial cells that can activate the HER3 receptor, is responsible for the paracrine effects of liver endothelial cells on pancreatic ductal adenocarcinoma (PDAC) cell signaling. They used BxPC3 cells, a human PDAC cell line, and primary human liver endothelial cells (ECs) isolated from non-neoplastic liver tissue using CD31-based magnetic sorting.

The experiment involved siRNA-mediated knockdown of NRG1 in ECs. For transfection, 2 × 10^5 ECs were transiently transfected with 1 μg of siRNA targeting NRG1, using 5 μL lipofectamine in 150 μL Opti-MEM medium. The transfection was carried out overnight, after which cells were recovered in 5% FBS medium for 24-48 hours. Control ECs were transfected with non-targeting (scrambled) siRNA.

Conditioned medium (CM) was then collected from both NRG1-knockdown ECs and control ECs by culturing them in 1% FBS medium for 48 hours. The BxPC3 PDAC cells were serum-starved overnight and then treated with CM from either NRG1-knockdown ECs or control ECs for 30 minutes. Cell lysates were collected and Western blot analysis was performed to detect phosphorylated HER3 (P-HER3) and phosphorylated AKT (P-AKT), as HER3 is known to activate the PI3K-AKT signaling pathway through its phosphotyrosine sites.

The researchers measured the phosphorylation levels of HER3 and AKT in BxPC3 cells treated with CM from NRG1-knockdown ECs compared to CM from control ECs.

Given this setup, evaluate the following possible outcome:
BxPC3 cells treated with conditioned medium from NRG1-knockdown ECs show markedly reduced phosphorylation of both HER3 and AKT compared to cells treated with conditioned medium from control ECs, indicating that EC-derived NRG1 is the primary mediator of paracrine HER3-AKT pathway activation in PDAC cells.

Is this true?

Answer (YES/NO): YES